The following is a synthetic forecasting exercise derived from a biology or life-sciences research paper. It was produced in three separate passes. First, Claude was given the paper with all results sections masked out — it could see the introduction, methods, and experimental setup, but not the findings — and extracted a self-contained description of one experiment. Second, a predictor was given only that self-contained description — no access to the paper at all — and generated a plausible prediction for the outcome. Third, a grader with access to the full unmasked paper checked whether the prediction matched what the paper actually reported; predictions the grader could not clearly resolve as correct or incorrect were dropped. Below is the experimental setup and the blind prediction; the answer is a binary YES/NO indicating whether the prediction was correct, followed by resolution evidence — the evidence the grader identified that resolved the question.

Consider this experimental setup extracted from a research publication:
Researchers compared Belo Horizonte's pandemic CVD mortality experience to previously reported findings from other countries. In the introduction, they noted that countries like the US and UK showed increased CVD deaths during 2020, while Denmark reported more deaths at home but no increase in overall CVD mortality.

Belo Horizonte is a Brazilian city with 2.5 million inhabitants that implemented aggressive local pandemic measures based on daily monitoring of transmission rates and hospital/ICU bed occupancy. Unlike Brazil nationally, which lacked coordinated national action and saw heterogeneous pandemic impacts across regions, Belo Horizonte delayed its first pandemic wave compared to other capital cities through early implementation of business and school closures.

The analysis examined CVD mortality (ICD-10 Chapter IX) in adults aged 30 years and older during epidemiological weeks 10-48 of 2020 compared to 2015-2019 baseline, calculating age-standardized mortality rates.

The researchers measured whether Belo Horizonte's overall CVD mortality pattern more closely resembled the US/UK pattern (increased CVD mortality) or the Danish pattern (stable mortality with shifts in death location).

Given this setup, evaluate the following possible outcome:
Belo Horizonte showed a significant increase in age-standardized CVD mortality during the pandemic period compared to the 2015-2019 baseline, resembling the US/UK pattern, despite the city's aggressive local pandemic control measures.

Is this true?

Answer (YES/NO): NO